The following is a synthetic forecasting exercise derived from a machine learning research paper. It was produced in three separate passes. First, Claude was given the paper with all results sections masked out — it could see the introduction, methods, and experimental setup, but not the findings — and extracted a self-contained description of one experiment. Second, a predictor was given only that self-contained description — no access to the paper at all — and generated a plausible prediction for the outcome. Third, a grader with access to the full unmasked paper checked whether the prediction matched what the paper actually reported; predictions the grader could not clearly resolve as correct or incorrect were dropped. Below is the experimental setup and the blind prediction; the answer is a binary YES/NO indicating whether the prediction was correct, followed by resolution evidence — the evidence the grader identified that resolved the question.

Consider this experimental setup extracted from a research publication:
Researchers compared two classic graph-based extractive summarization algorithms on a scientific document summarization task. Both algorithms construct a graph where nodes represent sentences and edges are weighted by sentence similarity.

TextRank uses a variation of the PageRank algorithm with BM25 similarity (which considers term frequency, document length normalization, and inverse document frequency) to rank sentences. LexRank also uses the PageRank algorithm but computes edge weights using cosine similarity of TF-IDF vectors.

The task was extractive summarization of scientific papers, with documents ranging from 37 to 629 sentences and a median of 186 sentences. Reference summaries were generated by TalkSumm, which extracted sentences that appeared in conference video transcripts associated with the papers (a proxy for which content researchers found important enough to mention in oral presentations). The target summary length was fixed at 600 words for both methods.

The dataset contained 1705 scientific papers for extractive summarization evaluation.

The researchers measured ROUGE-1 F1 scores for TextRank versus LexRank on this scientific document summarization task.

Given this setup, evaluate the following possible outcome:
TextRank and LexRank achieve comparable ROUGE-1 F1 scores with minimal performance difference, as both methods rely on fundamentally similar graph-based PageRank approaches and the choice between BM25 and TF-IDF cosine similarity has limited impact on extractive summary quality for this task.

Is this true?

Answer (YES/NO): NO